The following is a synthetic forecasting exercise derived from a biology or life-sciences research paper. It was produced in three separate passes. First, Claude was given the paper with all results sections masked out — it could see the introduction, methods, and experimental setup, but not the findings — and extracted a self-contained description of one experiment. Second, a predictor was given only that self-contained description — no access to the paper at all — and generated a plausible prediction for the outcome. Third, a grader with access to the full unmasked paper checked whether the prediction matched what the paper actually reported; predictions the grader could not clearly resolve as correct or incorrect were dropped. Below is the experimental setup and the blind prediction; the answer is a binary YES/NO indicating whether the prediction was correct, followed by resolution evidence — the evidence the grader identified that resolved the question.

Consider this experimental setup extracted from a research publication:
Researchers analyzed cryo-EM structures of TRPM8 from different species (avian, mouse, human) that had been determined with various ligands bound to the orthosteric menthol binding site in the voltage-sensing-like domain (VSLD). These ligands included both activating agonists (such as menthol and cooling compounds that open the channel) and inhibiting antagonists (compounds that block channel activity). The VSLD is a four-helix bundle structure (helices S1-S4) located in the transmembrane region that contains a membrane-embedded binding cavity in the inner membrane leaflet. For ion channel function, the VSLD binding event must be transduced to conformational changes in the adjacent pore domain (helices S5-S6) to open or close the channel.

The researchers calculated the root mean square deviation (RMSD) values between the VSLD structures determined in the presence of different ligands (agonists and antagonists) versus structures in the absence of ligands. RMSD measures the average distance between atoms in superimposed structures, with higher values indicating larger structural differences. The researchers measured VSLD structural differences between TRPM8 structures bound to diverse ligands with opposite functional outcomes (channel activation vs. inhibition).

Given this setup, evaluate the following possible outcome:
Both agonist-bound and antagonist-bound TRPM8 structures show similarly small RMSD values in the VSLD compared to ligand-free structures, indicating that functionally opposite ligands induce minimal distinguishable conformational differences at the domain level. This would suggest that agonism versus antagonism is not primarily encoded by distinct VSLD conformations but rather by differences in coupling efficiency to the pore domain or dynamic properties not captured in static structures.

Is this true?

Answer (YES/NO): YES